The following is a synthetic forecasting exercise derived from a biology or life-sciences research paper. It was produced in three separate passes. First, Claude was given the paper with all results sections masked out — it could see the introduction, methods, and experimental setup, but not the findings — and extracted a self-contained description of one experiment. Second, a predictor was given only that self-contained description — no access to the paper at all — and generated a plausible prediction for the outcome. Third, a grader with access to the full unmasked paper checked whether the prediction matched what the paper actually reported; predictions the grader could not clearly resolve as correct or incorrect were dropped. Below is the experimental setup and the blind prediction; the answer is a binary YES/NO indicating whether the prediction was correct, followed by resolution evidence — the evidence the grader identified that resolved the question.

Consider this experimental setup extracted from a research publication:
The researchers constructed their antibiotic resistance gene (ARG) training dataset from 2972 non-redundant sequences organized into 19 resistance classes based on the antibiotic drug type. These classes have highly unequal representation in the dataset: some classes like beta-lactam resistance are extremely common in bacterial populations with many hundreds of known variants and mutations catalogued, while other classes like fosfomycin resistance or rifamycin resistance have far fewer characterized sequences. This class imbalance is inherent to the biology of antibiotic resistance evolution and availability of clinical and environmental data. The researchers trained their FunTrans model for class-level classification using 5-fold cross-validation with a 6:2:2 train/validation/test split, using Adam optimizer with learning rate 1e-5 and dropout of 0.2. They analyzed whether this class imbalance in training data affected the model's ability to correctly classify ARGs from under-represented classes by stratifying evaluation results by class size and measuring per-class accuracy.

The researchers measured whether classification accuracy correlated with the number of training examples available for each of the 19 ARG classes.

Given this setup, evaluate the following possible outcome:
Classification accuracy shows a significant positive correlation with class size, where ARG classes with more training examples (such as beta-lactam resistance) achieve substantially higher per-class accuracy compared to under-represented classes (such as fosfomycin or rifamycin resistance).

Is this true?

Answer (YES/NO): NO